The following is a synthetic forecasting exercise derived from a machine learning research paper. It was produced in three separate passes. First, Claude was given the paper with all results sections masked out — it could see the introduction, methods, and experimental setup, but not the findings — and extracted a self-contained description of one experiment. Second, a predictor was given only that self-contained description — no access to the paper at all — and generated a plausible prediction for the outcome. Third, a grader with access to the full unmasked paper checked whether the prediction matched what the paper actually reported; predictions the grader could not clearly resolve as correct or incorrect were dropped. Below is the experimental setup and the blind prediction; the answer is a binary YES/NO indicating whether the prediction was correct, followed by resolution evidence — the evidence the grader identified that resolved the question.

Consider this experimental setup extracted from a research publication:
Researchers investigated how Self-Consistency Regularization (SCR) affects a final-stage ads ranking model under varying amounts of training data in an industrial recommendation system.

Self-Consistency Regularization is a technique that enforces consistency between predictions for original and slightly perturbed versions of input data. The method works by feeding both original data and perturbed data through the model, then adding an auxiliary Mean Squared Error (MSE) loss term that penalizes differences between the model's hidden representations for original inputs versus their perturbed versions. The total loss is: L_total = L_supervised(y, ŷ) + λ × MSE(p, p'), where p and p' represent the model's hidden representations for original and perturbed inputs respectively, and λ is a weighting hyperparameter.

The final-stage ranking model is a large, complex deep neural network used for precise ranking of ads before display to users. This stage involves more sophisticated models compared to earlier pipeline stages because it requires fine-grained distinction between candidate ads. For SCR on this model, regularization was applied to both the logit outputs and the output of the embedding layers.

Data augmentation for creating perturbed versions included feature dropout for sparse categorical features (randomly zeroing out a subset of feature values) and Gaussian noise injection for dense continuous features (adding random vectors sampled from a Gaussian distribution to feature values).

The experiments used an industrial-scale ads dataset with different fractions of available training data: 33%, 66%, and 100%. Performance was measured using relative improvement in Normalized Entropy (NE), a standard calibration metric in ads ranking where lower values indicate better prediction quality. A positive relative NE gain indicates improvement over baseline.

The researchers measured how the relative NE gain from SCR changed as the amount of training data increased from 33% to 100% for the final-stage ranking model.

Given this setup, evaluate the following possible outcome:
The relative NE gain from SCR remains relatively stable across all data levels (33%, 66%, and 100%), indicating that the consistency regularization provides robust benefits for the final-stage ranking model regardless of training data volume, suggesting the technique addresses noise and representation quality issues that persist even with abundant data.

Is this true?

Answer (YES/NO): NO